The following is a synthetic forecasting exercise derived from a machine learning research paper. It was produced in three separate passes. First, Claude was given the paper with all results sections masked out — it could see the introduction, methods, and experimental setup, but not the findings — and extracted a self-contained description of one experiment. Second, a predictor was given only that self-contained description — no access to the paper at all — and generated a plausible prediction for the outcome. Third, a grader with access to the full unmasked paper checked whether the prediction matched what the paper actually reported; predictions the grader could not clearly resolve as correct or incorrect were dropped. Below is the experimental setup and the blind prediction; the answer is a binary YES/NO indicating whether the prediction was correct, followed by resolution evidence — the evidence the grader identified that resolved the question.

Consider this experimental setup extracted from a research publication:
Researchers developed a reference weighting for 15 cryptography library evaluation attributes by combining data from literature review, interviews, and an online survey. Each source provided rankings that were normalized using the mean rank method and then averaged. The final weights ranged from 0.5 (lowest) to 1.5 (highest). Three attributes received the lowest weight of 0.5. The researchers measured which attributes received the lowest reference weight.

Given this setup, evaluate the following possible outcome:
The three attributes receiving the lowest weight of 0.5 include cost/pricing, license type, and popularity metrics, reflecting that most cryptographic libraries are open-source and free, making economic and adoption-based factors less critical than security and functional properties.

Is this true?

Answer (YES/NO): NO